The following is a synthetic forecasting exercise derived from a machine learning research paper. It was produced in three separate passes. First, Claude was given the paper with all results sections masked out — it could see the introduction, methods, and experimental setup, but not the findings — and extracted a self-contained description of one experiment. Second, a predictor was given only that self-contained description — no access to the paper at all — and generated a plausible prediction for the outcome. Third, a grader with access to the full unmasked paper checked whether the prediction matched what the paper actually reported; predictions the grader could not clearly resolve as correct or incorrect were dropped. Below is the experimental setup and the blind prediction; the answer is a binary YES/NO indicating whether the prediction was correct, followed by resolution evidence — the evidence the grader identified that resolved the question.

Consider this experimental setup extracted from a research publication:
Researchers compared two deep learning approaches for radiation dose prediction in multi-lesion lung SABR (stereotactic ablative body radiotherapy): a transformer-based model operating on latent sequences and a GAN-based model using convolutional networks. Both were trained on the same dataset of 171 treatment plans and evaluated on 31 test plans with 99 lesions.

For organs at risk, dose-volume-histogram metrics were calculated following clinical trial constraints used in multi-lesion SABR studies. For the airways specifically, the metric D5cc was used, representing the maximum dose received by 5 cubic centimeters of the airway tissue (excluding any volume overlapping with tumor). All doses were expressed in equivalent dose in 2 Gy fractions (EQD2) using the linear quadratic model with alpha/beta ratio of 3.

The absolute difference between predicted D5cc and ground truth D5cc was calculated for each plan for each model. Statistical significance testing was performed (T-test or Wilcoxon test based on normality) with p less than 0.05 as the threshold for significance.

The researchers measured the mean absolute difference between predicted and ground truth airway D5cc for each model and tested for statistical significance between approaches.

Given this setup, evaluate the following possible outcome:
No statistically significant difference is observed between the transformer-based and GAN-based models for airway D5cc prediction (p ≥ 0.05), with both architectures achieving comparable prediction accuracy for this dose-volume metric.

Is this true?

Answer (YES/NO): YES